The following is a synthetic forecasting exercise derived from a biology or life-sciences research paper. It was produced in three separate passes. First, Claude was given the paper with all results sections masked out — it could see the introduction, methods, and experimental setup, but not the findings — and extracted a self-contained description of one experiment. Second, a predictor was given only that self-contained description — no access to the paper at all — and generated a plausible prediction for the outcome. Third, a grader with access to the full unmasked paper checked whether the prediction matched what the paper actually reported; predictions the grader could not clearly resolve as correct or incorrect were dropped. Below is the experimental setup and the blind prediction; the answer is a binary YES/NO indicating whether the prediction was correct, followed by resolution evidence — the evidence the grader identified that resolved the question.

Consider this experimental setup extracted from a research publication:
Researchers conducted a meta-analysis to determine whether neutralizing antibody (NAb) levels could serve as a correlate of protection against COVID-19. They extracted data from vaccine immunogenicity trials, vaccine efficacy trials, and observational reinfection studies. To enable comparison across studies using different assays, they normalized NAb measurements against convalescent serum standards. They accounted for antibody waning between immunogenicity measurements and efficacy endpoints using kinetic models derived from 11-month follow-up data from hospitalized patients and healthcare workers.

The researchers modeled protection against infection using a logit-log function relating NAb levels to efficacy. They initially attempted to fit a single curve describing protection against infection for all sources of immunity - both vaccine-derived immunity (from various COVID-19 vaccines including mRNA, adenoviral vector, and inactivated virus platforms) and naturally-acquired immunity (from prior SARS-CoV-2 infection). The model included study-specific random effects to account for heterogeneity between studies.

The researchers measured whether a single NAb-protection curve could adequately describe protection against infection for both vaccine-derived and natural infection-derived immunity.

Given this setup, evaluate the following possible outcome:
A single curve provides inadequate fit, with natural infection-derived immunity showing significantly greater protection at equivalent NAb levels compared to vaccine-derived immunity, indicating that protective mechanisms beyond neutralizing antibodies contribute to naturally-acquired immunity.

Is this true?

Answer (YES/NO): YES